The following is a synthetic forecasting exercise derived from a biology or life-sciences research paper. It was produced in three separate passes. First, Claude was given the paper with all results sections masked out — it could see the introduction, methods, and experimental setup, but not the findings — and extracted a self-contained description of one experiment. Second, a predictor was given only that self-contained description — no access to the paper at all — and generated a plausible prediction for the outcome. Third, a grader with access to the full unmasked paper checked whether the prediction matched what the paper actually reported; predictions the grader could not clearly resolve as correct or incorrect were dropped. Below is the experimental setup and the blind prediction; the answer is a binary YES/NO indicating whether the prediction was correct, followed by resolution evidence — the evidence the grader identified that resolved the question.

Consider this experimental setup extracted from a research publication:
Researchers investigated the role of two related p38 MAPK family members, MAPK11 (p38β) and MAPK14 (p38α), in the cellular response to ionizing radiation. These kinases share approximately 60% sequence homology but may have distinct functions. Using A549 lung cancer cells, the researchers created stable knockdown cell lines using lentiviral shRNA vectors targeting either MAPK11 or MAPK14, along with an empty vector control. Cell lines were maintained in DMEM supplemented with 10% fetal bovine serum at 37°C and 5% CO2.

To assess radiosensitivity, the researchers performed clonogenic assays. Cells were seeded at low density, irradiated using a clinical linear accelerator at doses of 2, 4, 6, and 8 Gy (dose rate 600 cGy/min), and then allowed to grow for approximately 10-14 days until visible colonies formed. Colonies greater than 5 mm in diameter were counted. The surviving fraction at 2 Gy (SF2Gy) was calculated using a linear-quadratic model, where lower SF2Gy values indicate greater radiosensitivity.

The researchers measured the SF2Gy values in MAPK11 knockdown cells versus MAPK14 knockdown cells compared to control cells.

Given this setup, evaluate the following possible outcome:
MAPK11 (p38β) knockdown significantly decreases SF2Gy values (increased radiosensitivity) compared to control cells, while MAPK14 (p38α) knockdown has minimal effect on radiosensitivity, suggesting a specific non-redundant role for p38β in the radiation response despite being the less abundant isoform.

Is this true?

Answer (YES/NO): YES